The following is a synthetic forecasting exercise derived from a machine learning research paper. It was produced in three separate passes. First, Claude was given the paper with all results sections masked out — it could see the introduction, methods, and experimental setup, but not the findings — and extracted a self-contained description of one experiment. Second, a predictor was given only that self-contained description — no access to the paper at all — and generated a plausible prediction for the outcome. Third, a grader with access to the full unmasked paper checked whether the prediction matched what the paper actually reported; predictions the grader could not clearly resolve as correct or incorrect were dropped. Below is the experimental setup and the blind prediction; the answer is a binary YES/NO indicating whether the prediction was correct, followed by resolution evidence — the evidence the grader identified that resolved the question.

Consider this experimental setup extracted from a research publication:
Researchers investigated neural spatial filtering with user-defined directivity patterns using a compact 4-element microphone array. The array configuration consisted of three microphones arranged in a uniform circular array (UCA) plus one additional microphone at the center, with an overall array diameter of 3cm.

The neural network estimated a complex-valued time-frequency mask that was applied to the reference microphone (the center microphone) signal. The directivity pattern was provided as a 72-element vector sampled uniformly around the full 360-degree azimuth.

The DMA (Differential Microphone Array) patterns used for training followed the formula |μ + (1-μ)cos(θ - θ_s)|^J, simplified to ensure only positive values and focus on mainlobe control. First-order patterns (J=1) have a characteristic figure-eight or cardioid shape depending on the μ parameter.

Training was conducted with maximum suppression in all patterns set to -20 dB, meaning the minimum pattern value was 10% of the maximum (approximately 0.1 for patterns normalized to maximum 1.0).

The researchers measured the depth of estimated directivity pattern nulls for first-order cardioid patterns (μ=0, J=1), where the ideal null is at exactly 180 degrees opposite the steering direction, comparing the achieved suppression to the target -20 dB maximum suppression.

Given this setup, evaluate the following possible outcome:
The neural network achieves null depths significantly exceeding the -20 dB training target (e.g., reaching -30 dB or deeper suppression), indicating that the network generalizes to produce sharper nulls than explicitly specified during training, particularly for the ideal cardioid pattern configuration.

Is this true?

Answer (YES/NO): NO